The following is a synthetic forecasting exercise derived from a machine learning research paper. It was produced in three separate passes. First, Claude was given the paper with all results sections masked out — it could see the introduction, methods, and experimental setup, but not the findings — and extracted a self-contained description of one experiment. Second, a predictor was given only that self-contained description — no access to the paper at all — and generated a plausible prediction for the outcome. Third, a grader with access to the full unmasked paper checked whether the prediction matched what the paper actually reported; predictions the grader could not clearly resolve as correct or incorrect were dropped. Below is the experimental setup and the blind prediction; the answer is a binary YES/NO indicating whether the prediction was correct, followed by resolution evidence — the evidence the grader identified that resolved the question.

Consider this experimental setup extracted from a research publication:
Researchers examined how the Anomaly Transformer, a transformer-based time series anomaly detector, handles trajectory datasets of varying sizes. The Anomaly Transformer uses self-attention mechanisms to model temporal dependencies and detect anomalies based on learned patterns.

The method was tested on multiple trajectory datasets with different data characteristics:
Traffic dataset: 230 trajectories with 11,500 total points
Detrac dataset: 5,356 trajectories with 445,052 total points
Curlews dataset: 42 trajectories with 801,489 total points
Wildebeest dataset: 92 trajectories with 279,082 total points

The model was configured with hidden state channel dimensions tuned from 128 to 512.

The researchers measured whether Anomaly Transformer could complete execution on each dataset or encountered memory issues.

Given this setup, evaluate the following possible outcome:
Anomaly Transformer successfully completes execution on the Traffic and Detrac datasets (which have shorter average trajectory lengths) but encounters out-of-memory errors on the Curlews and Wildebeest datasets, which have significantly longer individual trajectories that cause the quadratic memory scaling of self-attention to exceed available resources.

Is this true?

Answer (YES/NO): NO